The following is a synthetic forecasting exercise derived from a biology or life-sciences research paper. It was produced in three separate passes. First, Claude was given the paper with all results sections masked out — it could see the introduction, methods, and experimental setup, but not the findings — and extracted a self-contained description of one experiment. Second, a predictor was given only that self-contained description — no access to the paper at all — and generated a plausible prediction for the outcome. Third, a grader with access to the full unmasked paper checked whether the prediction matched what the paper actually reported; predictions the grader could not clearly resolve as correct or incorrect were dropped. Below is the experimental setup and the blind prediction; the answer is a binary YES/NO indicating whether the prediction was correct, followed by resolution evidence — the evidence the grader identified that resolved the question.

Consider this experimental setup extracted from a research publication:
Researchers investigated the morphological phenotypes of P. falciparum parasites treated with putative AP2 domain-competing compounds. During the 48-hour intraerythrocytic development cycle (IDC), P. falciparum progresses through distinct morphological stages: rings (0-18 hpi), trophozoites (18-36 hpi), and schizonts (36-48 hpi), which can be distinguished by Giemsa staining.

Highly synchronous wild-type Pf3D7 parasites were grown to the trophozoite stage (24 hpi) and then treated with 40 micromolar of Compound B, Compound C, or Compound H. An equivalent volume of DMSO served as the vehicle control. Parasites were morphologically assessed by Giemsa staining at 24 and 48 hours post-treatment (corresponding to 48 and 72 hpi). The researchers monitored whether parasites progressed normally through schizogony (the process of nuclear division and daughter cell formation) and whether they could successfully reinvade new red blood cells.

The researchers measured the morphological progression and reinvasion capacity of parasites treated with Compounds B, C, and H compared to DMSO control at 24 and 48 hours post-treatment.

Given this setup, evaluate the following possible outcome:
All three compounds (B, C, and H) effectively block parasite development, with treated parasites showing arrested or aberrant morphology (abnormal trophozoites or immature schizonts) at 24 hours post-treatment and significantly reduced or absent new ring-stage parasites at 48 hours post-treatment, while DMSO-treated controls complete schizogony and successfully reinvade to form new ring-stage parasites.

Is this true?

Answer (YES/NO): NO